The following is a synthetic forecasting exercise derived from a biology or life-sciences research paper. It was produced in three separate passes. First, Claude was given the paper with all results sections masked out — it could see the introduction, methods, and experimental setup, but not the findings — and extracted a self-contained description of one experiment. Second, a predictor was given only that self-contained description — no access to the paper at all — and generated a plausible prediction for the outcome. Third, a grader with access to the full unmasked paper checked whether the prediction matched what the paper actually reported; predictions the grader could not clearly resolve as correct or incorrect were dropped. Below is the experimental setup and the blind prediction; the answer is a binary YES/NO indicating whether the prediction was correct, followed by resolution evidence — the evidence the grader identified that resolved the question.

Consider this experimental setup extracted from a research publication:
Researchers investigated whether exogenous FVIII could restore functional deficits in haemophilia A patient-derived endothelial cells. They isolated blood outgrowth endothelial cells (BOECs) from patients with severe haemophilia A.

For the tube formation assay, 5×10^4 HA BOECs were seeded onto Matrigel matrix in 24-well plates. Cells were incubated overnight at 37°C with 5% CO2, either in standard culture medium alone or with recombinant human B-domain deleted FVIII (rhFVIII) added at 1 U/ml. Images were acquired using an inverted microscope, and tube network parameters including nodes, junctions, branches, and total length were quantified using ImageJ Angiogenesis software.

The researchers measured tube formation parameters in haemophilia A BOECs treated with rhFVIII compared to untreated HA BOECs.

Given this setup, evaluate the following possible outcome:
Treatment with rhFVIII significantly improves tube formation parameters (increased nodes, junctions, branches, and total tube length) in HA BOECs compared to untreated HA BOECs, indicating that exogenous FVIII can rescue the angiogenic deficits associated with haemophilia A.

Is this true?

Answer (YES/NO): YES